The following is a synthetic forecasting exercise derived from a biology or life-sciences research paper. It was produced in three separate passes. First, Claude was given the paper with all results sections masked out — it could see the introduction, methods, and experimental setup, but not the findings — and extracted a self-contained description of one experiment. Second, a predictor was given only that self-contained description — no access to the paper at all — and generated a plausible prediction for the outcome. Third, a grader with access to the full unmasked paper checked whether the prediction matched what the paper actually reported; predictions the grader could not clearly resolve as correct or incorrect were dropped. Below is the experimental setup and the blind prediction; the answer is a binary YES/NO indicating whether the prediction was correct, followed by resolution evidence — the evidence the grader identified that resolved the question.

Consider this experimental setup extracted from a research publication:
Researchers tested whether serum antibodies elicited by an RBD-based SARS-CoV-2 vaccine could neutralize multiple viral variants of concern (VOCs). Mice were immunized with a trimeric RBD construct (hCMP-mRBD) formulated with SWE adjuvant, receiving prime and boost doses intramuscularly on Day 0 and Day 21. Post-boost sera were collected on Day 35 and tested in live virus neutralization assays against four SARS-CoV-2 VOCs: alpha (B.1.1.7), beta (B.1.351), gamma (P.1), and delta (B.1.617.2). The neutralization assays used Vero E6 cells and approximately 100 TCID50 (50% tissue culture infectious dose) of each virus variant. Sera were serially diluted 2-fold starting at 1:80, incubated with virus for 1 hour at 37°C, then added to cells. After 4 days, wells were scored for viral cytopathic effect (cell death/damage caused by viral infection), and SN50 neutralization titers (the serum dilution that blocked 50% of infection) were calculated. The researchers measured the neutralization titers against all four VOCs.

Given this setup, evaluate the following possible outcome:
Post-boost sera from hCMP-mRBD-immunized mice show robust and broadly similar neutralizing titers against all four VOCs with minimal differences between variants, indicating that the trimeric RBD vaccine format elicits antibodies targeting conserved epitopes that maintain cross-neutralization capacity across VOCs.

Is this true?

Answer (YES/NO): YES